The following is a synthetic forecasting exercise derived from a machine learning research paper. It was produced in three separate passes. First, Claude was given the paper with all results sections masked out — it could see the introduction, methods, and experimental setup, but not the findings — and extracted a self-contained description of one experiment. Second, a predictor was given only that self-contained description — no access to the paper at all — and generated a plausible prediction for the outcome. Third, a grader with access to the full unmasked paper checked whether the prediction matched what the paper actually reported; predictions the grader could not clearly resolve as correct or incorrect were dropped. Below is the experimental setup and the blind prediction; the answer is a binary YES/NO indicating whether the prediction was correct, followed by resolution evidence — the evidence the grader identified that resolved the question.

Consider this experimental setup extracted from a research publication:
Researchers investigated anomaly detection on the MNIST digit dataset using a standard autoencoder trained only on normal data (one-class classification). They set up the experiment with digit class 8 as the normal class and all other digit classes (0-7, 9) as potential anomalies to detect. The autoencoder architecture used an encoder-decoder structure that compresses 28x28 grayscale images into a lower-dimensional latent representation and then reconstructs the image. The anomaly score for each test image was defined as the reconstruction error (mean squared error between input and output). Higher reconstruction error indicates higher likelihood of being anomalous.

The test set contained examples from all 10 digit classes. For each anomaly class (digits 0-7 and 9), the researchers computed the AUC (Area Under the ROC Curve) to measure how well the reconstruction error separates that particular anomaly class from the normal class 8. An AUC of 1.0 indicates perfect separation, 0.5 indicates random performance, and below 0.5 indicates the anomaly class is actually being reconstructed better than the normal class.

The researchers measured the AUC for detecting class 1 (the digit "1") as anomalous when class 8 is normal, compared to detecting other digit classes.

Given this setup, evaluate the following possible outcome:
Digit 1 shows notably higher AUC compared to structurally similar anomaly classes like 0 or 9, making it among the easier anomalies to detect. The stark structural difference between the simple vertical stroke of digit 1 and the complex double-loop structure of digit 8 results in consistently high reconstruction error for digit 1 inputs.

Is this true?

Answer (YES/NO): NO